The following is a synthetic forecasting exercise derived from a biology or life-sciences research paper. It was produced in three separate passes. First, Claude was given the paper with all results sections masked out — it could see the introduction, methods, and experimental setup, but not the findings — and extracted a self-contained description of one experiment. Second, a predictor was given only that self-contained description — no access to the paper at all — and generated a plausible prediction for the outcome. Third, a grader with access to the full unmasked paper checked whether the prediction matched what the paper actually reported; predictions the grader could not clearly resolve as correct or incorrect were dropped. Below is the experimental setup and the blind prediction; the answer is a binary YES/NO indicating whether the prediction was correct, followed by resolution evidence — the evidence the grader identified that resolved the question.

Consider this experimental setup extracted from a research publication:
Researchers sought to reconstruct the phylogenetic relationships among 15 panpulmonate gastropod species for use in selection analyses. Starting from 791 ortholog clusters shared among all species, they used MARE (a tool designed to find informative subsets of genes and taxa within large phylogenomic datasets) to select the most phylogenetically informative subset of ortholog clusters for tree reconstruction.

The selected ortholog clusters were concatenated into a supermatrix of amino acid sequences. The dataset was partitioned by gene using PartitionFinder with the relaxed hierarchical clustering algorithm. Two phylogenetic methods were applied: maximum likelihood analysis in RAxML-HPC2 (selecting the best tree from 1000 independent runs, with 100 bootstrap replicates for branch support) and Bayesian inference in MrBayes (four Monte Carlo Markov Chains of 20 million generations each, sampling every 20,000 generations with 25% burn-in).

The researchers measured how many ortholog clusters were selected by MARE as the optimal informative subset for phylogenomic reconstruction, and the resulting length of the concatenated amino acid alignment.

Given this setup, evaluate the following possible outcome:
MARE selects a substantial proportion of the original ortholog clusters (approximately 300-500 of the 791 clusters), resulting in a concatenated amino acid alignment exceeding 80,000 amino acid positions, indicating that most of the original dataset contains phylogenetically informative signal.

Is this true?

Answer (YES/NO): YES